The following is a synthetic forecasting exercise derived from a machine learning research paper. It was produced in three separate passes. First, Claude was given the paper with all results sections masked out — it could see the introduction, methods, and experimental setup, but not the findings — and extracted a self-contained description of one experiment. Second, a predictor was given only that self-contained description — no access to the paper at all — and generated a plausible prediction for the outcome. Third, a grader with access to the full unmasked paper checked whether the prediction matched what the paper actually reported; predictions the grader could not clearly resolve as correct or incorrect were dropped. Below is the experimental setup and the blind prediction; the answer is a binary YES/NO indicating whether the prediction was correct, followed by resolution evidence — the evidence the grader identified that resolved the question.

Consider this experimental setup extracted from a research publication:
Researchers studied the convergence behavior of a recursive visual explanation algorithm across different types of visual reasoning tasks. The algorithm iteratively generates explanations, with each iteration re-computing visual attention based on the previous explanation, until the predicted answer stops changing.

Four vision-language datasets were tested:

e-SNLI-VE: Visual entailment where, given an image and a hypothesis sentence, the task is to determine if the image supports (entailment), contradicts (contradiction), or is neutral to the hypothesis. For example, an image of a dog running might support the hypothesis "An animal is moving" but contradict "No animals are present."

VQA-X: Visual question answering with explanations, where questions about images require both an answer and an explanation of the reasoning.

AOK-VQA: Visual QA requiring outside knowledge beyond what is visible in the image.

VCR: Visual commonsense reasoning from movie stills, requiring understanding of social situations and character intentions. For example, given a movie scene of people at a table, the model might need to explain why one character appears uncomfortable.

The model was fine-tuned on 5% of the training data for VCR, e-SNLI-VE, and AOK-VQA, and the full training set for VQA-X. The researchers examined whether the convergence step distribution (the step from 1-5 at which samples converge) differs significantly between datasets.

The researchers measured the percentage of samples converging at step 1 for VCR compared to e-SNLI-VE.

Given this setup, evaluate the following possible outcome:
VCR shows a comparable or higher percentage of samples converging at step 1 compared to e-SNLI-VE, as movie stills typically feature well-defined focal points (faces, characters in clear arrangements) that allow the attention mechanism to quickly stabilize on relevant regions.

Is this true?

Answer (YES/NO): NO